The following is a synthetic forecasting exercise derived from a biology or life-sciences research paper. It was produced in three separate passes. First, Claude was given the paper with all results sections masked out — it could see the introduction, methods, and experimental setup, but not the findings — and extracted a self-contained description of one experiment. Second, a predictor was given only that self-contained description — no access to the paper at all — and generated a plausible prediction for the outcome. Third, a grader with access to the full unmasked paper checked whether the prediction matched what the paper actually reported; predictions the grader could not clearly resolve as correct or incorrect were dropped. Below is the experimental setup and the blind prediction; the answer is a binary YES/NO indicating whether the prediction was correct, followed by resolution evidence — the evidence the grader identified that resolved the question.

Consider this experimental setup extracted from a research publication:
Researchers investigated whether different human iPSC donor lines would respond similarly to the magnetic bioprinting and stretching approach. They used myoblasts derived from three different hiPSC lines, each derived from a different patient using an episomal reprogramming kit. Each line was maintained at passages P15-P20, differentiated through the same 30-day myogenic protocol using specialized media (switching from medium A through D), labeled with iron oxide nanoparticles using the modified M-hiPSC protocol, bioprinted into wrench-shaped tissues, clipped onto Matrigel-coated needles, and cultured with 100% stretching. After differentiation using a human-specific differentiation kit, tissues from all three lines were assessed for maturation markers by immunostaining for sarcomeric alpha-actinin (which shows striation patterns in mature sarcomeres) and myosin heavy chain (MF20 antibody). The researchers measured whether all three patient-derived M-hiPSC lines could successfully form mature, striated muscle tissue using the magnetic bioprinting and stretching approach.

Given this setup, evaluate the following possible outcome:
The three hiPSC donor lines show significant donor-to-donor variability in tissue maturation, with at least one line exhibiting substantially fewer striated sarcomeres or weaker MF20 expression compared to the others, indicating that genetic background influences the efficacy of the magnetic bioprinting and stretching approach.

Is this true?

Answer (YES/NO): NO